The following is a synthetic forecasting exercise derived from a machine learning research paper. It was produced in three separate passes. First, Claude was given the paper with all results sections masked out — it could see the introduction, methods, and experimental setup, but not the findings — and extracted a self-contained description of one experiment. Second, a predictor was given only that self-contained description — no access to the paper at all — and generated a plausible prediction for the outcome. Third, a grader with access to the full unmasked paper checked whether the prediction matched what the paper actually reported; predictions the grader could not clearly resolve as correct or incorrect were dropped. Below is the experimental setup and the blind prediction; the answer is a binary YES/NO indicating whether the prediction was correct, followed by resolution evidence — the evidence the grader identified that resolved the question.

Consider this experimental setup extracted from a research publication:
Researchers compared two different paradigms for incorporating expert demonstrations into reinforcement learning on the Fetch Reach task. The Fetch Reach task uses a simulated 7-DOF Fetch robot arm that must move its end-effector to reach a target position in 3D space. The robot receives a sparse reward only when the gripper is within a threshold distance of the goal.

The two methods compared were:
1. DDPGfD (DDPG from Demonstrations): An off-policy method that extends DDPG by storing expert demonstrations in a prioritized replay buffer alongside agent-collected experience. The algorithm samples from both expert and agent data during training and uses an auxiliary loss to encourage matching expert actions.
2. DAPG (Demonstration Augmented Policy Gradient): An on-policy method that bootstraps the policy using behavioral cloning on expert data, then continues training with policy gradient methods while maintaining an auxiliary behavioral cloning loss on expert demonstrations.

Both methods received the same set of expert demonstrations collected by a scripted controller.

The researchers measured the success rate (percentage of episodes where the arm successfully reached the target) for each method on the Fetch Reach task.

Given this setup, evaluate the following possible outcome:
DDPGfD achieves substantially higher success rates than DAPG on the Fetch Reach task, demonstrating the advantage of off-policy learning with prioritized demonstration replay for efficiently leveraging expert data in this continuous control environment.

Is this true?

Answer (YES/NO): NO